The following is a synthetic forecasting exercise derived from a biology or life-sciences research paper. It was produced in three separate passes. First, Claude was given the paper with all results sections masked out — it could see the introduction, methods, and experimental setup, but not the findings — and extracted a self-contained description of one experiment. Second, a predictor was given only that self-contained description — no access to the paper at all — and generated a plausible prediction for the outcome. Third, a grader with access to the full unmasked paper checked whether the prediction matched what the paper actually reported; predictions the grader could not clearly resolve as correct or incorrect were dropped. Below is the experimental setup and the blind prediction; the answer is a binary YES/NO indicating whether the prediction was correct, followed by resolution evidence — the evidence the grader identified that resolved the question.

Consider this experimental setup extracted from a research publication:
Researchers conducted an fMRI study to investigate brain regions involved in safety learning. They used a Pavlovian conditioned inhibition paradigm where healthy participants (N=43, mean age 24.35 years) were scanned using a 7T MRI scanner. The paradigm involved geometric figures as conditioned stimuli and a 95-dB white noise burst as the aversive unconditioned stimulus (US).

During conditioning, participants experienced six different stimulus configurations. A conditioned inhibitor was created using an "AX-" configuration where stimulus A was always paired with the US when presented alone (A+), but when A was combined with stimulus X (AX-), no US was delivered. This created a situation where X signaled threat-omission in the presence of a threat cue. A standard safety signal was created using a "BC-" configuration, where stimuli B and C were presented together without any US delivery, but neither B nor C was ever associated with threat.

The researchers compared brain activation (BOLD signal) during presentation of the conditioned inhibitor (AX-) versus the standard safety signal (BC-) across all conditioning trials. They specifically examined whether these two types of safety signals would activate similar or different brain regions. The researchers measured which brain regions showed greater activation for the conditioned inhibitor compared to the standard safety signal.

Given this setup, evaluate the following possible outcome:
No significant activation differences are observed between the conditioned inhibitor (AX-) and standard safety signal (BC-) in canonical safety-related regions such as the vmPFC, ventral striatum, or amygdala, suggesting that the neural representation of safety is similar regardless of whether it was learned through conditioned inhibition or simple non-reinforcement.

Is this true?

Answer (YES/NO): NO